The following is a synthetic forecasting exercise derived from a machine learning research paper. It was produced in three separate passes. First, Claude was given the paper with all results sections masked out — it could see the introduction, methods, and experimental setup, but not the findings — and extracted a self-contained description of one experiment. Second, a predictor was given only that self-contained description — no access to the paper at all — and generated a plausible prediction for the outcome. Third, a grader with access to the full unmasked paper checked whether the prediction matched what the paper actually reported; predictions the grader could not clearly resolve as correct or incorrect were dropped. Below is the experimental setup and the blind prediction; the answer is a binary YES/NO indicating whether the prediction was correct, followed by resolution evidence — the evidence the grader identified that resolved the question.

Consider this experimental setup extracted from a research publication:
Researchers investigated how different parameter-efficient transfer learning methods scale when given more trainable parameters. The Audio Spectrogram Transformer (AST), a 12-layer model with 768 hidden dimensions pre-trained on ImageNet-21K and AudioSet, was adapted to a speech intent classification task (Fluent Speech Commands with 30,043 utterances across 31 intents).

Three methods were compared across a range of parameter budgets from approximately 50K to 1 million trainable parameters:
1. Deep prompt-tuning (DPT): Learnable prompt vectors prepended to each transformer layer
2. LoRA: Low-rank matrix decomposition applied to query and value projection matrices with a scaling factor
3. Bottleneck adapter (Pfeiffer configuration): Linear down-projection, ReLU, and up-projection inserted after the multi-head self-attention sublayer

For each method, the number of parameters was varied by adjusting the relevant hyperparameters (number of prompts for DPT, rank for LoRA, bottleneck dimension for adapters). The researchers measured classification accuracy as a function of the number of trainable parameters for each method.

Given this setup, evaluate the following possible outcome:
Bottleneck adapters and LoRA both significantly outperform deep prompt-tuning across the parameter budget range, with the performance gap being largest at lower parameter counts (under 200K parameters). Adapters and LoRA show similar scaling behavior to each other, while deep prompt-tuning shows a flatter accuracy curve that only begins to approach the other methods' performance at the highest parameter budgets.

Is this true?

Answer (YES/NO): NO